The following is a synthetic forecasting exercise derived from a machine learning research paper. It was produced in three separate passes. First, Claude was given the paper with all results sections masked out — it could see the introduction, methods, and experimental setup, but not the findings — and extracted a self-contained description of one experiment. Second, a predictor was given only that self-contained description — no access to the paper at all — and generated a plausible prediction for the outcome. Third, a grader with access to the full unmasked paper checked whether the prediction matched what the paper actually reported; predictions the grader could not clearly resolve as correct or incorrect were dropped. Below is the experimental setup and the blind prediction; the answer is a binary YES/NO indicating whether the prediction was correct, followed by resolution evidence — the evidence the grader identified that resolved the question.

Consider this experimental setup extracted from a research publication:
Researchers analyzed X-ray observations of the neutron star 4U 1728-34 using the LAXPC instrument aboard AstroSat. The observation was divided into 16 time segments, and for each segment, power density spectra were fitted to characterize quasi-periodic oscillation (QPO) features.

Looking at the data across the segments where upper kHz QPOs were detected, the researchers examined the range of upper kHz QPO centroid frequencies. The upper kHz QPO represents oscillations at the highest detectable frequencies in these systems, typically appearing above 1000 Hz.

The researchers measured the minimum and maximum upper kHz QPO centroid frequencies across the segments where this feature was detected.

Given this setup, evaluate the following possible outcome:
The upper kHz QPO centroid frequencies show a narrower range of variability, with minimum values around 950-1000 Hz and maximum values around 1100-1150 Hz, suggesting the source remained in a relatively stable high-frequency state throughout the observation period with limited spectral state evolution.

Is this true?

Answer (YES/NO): NO